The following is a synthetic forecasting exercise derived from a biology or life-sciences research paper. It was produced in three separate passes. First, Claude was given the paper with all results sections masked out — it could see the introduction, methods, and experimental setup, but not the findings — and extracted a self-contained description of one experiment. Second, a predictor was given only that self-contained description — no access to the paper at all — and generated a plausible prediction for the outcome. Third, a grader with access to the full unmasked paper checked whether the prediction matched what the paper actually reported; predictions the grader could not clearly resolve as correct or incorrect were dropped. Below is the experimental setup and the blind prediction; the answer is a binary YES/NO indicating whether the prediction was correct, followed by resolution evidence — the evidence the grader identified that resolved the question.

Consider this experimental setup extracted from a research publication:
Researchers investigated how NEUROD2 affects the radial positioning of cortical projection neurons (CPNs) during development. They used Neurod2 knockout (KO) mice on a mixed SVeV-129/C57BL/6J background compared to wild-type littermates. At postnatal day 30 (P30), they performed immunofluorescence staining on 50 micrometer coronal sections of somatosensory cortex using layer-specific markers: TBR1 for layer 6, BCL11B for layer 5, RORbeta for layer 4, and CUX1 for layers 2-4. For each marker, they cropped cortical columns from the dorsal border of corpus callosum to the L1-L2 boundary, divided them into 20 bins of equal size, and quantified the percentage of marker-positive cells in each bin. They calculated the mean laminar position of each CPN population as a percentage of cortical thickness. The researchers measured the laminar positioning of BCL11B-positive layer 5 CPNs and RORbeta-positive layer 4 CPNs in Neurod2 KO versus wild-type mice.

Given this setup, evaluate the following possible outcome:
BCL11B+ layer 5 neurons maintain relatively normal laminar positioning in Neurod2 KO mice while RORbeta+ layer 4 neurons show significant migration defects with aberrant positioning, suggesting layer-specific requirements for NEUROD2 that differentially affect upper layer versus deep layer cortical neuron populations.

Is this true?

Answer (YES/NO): NO